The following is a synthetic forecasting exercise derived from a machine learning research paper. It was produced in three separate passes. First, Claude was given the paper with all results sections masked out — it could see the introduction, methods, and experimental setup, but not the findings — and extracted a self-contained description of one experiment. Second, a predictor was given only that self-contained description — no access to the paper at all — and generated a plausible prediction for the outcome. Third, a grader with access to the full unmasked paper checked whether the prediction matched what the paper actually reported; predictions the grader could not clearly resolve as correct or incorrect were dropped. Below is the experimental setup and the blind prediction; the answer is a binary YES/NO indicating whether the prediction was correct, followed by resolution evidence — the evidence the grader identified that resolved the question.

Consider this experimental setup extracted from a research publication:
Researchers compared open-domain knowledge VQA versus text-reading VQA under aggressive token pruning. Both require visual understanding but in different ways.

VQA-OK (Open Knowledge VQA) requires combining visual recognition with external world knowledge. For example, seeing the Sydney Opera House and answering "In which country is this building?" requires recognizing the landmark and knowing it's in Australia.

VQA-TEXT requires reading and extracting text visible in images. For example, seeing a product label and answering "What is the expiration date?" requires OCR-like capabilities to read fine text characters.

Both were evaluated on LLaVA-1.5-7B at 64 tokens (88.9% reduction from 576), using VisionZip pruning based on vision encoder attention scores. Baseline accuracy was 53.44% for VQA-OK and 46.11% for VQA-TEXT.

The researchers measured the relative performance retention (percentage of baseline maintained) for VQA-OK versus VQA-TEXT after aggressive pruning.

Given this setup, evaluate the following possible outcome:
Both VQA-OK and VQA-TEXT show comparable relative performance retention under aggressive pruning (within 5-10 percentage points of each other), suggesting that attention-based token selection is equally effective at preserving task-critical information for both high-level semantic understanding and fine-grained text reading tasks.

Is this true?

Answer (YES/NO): YES